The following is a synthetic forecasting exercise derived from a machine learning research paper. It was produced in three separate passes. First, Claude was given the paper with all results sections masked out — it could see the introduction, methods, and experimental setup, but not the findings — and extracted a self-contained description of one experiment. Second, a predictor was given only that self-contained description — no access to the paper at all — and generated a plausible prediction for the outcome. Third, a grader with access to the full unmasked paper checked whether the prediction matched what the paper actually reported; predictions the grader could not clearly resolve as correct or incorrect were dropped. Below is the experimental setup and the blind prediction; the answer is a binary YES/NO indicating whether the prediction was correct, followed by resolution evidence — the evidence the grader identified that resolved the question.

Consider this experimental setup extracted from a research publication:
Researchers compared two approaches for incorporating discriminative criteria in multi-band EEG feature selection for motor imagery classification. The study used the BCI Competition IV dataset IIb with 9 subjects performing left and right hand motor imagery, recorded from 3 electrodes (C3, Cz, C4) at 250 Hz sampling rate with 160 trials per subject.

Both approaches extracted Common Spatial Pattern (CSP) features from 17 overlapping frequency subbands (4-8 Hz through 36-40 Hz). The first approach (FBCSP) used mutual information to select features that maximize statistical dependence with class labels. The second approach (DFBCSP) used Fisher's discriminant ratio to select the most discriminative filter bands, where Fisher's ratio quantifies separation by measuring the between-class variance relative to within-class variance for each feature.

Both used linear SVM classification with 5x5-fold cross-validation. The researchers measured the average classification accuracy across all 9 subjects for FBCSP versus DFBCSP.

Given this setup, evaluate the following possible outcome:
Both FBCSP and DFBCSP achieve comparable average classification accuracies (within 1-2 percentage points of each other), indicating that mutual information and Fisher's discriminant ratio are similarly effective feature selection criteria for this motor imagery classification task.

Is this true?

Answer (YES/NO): YES